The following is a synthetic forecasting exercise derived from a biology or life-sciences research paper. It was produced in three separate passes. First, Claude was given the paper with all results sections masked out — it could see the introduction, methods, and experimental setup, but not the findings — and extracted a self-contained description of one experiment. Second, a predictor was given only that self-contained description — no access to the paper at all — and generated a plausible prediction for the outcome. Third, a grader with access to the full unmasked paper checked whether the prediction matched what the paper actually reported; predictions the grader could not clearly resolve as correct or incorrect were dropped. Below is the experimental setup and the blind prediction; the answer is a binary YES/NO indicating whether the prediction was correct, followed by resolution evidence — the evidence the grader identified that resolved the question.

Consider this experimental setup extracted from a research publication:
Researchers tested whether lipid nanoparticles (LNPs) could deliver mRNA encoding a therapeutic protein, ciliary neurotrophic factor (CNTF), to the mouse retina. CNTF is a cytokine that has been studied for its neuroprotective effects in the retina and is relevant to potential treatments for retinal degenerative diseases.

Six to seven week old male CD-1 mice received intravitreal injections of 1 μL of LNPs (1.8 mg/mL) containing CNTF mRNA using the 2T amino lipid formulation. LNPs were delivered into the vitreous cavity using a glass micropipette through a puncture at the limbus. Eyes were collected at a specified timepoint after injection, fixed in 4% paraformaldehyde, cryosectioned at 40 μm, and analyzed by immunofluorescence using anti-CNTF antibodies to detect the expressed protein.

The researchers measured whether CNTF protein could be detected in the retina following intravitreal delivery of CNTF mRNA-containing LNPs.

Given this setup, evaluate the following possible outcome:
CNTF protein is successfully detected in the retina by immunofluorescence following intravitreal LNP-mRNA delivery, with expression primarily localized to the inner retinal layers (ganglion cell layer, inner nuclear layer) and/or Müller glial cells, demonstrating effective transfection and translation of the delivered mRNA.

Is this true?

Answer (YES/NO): YES